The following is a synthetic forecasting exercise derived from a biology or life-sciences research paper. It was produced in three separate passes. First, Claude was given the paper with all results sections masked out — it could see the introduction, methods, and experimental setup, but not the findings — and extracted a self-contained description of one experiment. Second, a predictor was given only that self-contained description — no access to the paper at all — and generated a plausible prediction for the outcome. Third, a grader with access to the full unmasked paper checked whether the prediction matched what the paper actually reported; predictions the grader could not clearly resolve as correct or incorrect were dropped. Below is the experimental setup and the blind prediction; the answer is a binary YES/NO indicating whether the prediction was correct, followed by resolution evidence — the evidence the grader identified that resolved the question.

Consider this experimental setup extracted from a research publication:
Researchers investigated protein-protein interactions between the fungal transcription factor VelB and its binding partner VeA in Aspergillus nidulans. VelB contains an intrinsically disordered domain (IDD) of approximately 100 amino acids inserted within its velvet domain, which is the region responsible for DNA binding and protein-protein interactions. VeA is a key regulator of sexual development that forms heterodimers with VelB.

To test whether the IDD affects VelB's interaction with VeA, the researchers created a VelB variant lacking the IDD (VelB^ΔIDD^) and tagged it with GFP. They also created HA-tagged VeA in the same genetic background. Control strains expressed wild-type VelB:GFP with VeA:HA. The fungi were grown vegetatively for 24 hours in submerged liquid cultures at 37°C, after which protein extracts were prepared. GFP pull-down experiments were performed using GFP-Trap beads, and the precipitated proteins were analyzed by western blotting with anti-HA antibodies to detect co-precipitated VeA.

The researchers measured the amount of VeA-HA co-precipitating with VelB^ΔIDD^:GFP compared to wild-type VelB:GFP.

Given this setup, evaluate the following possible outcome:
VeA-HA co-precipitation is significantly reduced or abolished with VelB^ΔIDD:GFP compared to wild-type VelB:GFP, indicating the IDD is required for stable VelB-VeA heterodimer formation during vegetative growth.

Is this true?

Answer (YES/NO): NO